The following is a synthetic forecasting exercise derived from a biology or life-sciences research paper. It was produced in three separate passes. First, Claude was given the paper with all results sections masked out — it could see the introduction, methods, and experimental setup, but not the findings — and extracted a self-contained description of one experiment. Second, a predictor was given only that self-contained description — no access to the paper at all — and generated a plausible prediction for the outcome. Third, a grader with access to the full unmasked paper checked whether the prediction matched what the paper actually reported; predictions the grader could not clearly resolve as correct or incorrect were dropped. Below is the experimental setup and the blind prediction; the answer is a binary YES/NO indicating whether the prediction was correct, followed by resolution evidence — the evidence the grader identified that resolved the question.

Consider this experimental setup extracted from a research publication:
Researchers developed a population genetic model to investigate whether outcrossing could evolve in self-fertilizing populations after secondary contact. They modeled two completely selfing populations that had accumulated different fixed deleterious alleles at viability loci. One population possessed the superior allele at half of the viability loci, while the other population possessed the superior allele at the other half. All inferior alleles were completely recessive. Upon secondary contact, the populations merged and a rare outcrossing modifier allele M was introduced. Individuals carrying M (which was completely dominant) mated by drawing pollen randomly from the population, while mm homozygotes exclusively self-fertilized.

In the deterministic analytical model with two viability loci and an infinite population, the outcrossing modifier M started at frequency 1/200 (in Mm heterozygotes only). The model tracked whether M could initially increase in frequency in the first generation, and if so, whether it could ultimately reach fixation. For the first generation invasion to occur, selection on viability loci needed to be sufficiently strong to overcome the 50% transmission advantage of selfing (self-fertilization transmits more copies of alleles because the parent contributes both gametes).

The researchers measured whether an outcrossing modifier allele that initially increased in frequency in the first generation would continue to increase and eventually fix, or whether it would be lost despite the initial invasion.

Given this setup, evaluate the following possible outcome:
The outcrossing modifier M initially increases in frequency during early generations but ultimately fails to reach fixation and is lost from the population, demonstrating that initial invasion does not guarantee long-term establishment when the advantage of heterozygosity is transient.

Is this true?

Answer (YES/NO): YES